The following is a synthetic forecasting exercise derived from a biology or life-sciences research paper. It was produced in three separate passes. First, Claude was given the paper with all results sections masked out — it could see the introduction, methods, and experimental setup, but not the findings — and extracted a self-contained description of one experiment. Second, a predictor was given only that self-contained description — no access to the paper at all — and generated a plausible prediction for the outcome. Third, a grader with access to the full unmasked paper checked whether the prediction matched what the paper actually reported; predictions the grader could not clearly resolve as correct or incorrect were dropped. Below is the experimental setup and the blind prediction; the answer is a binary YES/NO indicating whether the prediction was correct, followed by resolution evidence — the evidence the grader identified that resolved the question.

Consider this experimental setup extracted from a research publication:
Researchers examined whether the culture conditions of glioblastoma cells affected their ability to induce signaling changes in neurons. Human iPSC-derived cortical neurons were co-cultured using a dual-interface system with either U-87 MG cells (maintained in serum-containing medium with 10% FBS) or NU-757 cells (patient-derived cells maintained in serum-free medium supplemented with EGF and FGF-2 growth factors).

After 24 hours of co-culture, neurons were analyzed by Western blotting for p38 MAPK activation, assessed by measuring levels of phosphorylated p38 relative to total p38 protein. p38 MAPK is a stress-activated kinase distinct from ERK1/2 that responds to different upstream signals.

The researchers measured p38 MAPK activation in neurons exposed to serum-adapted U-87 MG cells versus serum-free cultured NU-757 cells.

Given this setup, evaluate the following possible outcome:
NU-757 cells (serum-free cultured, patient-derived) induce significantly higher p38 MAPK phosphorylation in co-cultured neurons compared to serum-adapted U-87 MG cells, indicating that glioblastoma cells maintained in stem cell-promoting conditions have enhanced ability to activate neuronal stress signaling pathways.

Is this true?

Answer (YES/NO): NO